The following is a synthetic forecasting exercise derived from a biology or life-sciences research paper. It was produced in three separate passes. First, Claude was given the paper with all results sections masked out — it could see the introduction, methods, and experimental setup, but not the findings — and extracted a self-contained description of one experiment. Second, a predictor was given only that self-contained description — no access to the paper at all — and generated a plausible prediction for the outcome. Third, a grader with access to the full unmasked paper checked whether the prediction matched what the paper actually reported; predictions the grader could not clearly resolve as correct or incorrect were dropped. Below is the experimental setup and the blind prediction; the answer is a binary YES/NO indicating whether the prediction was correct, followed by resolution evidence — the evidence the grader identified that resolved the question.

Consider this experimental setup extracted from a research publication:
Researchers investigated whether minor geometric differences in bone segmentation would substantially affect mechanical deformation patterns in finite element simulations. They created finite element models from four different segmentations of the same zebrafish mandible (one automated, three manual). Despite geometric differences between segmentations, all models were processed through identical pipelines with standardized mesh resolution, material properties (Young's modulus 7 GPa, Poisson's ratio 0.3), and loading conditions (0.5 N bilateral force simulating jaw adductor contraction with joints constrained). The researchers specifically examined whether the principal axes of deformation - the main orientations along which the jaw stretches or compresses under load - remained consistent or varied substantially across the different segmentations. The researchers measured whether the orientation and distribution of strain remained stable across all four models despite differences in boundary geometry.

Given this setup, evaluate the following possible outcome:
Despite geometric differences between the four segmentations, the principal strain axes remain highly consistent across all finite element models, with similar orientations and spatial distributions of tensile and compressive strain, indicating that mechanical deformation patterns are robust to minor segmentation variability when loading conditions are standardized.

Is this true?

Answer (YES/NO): YES